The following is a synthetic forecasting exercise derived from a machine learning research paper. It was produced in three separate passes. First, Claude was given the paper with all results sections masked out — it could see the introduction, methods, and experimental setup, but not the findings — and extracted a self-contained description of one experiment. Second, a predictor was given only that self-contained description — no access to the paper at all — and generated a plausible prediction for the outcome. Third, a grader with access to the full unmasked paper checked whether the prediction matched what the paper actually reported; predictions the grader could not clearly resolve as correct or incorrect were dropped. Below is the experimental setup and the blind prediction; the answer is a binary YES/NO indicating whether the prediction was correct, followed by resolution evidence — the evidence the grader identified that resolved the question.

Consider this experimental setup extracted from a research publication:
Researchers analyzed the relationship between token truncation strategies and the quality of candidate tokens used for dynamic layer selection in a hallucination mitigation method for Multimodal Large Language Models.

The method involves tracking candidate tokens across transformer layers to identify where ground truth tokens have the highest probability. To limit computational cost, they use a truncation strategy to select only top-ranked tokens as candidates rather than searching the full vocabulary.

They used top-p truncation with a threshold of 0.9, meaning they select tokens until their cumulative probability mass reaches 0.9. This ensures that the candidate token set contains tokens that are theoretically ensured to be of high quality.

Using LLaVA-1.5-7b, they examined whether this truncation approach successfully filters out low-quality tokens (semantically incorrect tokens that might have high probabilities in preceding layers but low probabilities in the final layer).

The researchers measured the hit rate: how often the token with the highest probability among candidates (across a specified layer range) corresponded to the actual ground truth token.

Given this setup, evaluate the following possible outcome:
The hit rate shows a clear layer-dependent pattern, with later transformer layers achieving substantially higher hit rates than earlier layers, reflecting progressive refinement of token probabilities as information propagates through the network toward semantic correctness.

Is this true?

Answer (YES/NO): NO